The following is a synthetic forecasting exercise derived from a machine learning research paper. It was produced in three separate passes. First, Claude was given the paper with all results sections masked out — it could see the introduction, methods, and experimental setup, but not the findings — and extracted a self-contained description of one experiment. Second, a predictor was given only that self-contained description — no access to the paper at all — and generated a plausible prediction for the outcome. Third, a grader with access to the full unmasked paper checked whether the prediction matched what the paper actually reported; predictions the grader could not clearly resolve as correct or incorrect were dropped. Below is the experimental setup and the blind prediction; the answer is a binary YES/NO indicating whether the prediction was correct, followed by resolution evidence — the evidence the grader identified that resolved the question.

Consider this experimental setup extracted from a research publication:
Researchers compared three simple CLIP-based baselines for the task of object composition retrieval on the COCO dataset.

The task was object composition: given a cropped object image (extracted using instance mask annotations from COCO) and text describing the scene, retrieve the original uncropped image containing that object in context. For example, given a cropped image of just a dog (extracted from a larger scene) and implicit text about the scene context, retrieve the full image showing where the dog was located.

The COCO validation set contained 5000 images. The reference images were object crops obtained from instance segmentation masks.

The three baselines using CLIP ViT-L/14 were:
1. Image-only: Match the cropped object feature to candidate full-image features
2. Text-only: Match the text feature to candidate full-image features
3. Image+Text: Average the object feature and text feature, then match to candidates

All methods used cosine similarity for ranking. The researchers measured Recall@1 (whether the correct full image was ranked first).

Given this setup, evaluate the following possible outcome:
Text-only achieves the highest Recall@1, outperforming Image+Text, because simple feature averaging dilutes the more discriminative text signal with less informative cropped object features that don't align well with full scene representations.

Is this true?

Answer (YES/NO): NO